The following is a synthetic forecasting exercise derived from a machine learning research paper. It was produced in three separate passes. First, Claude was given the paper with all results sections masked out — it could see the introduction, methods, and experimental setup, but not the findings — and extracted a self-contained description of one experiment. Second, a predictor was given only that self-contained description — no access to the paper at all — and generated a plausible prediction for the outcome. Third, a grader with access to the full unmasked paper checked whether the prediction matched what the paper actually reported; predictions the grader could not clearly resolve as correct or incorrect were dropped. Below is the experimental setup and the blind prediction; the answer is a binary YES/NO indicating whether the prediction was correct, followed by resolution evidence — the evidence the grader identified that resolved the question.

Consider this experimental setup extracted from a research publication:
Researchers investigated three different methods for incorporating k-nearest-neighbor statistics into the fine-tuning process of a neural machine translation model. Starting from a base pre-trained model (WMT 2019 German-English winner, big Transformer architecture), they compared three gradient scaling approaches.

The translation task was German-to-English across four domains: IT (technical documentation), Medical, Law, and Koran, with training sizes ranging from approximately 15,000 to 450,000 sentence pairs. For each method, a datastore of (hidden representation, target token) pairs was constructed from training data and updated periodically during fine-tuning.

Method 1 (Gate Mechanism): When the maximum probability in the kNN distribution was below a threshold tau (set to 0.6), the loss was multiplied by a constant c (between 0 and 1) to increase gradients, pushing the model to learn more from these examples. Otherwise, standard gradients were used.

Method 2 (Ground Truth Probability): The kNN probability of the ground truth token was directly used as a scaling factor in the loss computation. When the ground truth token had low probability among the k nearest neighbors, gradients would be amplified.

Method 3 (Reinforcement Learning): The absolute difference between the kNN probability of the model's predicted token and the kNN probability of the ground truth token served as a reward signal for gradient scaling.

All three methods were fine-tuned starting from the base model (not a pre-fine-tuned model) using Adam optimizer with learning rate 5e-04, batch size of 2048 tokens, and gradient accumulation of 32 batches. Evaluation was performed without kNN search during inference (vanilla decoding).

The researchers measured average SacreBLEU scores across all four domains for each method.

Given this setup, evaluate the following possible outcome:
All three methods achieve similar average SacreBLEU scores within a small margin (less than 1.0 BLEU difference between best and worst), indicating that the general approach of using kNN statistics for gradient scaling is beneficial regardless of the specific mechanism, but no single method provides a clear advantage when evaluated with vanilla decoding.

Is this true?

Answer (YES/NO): YES